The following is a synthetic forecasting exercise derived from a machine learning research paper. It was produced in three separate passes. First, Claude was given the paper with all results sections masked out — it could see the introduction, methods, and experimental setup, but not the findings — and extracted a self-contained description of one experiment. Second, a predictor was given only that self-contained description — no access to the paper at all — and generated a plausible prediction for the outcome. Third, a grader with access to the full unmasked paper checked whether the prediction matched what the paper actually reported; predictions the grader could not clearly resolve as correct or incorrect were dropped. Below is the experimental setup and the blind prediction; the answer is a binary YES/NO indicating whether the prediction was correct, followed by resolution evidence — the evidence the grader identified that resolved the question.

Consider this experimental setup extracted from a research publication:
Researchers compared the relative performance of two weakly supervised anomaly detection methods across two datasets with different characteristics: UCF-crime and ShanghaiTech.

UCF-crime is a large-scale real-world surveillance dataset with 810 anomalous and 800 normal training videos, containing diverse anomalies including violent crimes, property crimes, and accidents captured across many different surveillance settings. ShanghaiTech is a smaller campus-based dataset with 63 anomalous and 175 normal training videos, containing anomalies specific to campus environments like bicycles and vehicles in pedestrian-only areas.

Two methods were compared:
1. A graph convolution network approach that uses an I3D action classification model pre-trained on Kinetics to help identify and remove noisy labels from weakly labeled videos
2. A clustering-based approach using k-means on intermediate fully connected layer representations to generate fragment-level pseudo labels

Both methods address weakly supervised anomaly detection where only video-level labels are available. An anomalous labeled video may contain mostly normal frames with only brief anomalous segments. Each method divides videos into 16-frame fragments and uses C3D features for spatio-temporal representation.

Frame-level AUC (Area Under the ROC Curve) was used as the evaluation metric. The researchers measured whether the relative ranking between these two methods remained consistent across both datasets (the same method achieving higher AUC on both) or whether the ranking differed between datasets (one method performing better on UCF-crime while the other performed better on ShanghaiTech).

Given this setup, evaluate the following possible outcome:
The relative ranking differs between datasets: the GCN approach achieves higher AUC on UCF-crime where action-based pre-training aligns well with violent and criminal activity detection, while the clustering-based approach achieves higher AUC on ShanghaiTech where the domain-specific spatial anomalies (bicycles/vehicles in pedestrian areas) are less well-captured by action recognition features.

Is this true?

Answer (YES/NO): YES